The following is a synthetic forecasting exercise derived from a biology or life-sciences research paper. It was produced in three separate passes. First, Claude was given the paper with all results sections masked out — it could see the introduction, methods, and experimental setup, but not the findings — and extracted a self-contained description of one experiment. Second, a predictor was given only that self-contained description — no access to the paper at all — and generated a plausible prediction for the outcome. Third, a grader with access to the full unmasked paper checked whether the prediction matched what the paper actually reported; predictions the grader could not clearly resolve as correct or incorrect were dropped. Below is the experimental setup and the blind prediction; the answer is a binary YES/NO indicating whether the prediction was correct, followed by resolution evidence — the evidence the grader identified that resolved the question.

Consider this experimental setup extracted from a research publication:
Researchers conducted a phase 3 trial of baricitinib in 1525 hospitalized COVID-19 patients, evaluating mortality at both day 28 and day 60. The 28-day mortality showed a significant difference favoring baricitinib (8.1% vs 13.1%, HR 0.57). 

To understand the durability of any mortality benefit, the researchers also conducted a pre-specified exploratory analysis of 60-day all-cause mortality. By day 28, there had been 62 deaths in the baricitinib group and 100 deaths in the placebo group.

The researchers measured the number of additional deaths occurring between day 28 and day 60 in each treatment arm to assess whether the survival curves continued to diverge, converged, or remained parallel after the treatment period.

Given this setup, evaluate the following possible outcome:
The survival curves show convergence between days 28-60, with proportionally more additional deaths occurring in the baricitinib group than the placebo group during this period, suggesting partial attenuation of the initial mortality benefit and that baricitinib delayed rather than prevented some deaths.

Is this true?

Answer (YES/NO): NO